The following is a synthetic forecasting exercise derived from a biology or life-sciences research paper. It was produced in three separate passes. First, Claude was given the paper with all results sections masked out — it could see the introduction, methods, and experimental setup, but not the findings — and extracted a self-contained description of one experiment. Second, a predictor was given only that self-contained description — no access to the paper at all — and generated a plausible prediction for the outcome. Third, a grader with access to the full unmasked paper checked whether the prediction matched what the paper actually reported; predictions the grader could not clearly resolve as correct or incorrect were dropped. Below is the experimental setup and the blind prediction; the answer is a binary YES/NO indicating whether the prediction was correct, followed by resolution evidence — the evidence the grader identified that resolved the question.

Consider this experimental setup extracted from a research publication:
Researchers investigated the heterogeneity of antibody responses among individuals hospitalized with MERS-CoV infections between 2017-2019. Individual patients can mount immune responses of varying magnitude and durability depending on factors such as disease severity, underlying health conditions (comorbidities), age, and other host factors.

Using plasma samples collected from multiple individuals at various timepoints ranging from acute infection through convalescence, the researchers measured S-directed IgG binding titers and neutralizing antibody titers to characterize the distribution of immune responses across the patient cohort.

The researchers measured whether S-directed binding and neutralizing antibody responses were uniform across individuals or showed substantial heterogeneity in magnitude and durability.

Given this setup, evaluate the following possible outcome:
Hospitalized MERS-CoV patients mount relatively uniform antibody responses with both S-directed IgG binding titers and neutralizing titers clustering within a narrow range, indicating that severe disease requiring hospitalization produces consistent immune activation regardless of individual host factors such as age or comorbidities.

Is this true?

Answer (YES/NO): NO